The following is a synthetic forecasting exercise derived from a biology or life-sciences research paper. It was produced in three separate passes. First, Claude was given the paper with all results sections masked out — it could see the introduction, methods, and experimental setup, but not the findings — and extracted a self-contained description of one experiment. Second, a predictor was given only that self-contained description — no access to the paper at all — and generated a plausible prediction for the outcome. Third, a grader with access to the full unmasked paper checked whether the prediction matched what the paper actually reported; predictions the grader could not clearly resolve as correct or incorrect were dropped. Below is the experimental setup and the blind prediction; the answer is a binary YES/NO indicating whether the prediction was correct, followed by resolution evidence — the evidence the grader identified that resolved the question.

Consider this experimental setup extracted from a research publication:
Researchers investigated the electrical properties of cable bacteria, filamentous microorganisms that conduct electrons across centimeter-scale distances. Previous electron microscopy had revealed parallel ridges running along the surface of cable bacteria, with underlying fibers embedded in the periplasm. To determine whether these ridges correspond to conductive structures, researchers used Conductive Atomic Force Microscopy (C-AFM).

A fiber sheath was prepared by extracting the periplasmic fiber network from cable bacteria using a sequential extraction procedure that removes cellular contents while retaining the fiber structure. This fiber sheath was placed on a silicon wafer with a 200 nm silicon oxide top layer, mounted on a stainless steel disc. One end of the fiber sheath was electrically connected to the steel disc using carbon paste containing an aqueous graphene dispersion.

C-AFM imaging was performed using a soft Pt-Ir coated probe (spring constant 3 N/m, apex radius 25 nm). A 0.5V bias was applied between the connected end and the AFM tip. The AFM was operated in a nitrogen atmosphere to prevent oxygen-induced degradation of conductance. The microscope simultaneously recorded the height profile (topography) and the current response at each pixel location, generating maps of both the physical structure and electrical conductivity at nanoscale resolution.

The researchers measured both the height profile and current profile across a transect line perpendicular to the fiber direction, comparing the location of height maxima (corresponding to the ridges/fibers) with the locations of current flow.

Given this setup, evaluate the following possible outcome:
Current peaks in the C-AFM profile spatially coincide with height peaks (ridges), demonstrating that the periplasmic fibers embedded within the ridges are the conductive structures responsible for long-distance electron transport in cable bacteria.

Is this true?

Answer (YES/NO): YES